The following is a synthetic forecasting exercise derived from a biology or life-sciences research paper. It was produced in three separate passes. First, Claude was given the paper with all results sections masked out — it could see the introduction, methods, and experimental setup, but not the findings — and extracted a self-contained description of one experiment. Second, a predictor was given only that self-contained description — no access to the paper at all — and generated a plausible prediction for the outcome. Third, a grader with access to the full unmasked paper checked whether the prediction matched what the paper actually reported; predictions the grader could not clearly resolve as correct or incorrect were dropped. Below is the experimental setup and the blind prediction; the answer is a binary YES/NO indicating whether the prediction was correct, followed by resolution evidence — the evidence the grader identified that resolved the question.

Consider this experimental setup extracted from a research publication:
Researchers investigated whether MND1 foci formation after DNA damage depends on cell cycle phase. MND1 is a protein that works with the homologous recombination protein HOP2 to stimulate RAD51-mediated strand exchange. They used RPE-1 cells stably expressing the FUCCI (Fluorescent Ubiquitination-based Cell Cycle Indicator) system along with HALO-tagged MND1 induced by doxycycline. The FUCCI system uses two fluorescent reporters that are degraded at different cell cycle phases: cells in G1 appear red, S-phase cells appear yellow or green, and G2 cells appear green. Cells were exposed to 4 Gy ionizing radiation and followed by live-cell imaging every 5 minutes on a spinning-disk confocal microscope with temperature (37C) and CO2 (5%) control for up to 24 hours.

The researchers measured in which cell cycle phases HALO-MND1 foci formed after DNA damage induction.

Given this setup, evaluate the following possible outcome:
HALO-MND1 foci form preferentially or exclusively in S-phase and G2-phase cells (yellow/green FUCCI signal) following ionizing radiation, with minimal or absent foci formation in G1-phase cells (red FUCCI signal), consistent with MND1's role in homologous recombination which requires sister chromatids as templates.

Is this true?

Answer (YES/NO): YES